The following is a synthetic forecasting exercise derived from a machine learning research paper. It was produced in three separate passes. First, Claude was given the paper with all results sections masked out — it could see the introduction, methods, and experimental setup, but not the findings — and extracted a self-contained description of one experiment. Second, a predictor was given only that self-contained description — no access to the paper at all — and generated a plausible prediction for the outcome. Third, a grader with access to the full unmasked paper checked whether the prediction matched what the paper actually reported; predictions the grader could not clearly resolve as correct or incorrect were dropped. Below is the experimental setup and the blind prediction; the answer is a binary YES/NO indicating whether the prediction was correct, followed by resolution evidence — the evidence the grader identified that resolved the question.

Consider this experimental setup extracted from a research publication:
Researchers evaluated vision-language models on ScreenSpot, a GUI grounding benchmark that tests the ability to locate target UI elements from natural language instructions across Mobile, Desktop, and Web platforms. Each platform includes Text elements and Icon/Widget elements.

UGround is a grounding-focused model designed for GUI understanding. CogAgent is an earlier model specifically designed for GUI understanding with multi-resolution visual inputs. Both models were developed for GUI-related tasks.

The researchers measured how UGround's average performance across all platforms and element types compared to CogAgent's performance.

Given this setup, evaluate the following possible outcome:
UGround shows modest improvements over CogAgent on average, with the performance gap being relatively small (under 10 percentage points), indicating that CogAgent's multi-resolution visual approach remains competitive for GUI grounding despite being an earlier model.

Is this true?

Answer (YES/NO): NO